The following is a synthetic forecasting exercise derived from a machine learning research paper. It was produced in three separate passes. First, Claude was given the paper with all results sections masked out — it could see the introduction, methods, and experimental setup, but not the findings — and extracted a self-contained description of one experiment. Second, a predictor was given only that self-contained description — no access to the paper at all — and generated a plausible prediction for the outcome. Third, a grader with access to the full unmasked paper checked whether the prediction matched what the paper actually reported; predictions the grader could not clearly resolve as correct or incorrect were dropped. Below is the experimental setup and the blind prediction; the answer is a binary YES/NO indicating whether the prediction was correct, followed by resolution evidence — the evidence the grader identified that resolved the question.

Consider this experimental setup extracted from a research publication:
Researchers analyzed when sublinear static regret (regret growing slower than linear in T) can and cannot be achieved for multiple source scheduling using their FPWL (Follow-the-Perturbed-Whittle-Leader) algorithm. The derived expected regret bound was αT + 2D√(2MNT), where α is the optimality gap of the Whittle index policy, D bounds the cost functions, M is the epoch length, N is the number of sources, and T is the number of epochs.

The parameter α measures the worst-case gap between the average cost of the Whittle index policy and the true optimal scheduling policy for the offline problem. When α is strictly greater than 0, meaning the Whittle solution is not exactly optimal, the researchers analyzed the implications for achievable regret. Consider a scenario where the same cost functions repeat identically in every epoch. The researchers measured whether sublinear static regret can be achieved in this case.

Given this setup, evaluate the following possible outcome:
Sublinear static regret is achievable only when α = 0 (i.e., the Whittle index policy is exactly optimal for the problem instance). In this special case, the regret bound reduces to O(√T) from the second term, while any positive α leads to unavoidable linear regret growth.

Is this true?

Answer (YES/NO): YES